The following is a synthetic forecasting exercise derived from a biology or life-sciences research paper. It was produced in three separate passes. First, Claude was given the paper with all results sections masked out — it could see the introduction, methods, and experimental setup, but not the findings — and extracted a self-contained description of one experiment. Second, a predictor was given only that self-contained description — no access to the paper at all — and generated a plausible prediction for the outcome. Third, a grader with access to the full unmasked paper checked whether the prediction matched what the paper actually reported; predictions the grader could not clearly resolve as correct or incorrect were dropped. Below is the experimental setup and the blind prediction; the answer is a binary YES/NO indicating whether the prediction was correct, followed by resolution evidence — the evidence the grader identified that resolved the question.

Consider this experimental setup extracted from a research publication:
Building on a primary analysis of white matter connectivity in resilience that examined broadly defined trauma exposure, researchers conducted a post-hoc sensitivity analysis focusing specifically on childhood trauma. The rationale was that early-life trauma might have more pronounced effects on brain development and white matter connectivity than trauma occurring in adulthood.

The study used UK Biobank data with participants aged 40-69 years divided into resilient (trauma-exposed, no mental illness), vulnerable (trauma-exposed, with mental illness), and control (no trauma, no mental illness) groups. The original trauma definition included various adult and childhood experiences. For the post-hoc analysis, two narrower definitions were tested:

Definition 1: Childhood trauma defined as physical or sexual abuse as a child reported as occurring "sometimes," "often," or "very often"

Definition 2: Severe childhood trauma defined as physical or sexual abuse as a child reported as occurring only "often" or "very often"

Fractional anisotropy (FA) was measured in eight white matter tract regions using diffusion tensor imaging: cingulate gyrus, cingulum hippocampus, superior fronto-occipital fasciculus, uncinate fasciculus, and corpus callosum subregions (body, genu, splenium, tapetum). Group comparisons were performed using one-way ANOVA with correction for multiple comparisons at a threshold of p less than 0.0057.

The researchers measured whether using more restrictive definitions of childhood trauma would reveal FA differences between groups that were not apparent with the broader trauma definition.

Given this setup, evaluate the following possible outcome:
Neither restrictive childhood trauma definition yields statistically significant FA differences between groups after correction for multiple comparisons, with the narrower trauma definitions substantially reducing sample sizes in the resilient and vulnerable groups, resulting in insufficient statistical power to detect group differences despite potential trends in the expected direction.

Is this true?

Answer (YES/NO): NO